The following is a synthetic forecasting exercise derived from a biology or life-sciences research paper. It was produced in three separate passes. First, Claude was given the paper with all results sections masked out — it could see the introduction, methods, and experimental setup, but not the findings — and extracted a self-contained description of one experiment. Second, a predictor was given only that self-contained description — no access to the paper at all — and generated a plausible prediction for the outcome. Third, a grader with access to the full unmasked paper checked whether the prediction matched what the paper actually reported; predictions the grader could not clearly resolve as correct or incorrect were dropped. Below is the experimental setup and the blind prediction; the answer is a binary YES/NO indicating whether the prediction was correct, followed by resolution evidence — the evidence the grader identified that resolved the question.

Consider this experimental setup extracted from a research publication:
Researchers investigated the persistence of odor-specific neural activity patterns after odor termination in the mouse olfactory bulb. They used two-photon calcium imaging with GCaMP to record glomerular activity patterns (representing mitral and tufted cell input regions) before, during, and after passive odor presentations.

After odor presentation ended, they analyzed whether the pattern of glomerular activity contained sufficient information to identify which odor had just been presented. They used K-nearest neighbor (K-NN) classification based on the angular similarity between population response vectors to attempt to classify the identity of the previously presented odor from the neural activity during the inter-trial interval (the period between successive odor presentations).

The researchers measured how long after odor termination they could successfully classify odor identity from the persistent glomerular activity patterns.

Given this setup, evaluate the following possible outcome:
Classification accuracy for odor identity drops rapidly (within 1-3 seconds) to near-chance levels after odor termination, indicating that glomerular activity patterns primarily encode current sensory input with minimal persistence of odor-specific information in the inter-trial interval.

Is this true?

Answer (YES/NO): NO